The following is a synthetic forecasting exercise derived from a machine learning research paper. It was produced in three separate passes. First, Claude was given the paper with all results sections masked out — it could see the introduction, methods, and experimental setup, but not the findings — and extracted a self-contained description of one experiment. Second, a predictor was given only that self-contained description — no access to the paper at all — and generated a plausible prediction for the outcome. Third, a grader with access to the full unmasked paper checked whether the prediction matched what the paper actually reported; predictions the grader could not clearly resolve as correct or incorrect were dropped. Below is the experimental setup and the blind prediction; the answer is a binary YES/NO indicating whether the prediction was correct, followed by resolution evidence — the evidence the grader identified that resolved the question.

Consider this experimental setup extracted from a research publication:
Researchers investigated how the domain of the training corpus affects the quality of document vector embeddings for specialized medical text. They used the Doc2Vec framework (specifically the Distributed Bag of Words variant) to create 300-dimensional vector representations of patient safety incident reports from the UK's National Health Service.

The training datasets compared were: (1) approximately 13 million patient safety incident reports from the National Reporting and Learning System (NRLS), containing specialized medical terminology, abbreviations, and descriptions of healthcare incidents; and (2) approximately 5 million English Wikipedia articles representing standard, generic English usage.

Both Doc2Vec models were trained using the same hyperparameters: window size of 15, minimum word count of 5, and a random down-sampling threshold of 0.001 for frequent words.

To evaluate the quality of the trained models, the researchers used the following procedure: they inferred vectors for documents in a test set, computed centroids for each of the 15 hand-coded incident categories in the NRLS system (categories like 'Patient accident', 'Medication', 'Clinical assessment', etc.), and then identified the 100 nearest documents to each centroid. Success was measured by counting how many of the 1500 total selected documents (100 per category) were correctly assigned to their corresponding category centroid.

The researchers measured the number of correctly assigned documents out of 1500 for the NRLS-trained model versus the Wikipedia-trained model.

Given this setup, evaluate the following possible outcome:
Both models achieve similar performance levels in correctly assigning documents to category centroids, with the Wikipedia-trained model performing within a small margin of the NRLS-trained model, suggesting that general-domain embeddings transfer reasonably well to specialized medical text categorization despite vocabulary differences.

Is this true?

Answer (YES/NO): NO